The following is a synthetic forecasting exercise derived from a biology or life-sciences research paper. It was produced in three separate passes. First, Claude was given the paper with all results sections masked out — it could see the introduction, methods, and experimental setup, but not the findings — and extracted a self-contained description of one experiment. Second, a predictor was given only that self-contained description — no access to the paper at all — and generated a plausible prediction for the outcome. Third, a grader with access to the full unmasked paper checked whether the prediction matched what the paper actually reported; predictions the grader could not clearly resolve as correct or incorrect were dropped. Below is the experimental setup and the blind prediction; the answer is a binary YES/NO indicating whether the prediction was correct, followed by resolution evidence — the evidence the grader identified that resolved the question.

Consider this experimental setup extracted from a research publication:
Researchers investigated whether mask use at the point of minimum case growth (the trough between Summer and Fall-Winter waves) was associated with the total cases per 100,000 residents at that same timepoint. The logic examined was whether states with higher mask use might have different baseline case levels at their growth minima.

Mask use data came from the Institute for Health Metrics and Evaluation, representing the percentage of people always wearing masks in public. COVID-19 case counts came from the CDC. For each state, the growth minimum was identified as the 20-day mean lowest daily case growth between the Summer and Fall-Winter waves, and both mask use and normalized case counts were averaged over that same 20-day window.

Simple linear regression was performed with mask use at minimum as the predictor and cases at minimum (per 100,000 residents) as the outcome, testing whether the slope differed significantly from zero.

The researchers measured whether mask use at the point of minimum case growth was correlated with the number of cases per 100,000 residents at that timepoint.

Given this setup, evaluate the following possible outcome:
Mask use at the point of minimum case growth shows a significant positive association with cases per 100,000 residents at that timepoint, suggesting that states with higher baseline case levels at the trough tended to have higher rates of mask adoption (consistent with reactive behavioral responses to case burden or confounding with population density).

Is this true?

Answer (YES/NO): NO